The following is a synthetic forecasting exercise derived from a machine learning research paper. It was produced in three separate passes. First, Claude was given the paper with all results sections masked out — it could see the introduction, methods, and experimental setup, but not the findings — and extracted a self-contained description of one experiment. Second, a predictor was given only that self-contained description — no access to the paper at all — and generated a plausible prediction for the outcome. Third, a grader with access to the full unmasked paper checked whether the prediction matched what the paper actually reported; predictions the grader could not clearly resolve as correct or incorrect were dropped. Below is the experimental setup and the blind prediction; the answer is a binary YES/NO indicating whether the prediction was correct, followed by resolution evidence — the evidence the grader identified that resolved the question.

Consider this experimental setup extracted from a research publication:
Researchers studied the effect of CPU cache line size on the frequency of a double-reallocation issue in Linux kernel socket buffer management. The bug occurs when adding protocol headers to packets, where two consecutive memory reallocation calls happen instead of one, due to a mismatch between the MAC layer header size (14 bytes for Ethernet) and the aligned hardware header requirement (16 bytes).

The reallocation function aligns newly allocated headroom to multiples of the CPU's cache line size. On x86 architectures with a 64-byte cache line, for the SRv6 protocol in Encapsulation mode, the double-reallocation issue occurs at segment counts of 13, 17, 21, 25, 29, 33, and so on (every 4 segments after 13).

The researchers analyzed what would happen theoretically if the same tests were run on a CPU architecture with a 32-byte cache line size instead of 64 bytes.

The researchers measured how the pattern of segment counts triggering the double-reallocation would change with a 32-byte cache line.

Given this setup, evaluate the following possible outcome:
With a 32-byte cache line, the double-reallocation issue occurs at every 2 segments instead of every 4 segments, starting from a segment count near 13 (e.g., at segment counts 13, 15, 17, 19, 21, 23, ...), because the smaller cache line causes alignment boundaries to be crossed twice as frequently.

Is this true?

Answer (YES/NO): NO